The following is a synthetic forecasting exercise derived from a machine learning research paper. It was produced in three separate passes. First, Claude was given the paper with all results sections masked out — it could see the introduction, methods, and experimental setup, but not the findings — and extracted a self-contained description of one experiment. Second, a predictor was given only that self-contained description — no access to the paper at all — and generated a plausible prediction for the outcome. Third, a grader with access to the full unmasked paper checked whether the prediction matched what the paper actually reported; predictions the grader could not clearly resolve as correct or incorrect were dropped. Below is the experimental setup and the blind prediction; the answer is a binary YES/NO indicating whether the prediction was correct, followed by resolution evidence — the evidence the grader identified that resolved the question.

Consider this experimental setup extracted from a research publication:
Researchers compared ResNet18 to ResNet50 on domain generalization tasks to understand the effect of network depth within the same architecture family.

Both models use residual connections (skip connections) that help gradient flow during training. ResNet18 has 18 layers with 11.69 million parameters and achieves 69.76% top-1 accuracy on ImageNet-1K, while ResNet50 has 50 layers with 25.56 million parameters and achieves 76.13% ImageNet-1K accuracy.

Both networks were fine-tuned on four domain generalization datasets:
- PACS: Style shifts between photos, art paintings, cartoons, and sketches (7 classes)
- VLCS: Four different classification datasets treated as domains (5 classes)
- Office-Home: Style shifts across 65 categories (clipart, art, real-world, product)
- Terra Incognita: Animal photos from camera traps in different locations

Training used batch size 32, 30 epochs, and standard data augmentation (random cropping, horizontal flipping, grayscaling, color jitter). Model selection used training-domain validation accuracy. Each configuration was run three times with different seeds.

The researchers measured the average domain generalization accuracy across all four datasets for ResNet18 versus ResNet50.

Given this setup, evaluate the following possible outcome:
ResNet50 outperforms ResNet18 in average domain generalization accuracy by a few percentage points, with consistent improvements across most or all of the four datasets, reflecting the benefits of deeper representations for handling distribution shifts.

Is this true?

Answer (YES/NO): YES